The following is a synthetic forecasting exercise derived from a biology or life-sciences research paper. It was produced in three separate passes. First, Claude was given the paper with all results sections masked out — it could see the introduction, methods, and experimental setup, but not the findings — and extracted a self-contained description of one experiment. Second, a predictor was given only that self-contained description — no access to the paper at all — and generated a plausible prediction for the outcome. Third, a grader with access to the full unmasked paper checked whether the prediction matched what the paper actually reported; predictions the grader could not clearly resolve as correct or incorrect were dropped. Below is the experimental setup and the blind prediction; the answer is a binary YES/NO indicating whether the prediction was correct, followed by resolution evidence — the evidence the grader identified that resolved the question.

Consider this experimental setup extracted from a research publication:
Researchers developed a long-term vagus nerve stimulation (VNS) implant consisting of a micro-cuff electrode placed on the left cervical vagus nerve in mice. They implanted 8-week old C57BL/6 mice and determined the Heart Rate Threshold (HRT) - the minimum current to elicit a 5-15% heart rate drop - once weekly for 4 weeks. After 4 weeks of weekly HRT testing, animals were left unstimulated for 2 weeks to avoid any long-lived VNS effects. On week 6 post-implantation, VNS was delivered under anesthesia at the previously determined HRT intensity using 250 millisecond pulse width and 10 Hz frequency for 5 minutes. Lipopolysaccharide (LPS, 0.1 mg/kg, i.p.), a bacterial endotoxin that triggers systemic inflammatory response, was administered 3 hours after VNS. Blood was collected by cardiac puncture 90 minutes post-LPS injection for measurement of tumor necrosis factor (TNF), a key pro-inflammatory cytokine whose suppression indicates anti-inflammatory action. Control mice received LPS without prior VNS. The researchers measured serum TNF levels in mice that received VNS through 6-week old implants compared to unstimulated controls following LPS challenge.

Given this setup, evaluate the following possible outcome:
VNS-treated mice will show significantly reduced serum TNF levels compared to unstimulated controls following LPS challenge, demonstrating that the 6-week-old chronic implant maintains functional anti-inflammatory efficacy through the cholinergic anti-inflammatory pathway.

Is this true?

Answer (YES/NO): NO